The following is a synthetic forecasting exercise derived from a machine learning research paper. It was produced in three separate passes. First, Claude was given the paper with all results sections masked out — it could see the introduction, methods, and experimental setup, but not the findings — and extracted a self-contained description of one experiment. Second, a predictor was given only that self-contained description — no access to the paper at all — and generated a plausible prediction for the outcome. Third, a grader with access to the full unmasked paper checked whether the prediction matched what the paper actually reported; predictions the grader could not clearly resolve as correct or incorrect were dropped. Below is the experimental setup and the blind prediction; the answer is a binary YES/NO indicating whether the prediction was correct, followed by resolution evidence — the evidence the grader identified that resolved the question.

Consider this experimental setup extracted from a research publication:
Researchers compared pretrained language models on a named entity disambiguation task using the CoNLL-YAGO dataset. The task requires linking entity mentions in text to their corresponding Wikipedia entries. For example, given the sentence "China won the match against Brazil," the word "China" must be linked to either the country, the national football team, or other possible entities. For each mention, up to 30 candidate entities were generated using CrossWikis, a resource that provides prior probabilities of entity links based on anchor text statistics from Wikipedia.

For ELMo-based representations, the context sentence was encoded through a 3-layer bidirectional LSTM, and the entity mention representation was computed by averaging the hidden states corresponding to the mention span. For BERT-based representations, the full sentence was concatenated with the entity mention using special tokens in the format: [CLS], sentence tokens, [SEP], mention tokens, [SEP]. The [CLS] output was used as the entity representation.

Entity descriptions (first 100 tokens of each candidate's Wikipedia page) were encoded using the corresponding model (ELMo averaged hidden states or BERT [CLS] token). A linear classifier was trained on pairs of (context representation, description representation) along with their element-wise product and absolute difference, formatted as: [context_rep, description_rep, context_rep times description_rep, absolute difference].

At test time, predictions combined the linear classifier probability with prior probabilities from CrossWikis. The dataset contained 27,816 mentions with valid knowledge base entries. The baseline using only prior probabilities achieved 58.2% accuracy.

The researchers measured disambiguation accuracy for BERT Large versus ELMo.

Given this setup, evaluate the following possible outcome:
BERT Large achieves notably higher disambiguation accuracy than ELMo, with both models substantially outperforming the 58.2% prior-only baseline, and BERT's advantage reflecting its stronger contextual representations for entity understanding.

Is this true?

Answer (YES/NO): NO